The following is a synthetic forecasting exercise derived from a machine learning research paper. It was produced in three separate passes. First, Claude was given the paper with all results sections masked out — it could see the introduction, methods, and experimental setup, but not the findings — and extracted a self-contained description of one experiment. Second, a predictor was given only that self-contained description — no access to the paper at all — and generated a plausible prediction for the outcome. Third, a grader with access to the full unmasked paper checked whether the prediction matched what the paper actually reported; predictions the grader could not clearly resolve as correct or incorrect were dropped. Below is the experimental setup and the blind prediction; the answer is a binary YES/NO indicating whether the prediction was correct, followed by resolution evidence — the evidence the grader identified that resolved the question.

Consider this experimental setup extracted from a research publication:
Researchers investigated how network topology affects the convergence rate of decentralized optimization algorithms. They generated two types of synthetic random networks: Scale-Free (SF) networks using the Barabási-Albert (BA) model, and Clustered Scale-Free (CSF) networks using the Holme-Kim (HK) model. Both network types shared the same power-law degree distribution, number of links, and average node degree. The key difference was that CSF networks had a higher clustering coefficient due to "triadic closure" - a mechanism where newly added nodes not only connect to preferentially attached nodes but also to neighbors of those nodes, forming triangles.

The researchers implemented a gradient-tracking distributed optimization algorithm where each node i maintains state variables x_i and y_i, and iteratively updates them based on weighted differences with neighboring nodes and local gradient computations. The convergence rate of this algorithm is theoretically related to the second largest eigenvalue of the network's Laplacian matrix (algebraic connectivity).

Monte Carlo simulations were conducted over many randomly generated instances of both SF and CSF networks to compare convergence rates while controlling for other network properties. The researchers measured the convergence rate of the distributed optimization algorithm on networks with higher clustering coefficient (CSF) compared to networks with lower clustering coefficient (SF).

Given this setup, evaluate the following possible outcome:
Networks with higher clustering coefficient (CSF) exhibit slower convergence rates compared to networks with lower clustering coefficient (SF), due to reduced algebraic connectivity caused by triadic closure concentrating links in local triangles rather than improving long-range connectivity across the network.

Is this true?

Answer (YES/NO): YES